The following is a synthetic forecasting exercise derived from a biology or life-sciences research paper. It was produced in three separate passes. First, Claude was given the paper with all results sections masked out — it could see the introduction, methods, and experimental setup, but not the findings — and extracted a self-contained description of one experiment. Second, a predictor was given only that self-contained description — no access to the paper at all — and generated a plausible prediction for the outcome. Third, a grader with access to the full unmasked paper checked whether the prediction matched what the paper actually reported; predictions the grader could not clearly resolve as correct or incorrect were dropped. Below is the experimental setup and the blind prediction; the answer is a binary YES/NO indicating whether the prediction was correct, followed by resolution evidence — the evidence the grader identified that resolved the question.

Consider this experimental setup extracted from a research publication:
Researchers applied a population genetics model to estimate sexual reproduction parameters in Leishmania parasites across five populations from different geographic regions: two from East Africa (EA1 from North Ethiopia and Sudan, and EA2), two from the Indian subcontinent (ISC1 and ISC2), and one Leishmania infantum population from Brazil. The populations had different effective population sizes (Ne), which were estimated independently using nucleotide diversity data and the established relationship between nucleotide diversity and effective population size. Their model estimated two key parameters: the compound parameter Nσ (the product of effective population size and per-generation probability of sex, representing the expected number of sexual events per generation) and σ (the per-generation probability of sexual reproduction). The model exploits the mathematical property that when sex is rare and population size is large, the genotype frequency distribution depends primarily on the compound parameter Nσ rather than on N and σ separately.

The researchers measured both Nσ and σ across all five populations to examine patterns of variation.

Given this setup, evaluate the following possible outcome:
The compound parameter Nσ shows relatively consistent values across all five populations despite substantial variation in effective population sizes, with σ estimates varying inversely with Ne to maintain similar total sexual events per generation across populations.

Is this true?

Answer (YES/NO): YES